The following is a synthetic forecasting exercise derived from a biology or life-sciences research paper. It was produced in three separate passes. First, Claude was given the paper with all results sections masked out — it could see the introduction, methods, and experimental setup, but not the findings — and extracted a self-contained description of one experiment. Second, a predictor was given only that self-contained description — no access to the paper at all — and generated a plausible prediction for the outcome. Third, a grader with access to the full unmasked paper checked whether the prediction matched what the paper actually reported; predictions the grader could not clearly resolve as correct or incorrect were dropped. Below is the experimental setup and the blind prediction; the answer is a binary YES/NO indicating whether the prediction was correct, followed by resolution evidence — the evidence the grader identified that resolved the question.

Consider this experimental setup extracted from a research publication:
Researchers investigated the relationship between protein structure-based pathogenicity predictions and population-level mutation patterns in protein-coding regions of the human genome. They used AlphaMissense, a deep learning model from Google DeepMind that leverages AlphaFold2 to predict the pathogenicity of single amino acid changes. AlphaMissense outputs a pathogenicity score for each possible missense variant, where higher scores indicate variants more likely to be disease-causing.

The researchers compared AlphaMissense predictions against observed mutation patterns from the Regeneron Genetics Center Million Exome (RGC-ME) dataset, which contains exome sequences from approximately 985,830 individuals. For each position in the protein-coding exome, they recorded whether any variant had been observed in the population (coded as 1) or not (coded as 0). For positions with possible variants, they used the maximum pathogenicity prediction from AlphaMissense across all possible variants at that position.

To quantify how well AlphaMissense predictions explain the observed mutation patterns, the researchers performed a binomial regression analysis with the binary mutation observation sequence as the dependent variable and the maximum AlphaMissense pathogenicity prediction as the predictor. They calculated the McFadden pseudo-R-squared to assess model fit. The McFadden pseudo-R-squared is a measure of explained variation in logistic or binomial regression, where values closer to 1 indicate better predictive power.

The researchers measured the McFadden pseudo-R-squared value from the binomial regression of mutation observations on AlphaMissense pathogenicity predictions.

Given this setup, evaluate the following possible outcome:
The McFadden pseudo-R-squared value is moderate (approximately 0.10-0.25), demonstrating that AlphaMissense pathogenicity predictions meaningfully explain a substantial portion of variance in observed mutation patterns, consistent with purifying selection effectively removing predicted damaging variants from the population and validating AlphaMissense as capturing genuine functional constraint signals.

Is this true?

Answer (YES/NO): NO